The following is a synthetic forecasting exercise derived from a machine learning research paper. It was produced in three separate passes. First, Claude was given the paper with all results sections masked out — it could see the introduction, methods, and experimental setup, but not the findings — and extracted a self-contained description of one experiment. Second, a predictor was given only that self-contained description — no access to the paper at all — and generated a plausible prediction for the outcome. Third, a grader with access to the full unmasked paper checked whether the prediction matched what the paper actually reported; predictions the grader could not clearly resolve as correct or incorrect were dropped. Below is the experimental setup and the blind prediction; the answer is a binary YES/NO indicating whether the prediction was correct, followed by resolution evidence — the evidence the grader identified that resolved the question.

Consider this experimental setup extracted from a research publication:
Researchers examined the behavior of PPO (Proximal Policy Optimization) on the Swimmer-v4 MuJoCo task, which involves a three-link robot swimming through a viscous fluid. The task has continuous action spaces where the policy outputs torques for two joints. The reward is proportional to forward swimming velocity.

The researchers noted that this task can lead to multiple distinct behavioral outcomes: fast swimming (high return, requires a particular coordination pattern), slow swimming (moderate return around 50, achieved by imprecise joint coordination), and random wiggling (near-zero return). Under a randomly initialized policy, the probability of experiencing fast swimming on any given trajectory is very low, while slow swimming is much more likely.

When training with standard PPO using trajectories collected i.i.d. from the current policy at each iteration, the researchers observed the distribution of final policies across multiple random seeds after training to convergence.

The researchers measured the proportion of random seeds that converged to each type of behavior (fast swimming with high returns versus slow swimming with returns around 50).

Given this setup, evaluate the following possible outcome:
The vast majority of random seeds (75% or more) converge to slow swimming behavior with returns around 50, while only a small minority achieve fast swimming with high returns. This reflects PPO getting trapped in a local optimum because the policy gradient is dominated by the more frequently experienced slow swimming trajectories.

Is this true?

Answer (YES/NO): NO